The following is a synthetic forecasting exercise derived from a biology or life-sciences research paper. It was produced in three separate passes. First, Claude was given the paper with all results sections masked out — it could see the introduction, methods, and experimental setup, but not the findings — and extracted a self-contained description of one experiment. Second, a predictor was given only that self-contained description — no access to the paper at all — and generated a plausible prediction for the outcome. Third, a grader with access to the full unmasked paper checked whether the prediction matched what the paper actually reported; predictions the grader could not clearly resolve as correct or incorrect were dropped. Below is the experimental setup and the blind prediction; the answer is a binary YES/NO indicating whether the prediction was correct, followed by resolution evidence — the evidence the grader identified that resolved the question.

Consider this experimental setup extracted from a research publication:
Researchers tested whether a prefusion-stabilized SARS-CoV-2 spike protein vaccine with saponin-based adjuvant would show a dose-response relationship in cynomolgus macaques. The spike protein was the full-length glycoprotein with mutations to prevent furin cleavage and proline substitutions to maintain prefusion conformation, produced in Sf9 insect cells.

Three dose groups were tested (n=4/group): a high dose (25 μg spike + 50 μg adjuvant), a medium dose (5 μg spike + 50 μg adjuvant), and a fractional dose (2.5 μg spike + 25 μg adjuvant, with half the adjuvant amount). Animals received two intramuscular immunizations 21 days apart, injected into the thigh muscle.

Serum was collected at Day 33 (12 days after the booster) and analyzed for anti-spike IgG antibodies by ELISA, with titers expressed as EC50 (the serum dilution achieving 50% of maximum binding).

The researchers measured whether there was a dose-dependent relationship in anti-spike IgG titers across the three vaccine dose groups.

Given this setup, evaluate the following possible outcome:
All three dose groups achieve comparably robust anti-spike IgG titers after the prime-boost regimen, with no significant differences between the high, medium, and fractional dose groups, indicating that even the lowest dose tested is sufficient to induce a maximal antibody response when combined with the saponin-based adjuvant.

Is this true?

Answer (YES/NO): NO